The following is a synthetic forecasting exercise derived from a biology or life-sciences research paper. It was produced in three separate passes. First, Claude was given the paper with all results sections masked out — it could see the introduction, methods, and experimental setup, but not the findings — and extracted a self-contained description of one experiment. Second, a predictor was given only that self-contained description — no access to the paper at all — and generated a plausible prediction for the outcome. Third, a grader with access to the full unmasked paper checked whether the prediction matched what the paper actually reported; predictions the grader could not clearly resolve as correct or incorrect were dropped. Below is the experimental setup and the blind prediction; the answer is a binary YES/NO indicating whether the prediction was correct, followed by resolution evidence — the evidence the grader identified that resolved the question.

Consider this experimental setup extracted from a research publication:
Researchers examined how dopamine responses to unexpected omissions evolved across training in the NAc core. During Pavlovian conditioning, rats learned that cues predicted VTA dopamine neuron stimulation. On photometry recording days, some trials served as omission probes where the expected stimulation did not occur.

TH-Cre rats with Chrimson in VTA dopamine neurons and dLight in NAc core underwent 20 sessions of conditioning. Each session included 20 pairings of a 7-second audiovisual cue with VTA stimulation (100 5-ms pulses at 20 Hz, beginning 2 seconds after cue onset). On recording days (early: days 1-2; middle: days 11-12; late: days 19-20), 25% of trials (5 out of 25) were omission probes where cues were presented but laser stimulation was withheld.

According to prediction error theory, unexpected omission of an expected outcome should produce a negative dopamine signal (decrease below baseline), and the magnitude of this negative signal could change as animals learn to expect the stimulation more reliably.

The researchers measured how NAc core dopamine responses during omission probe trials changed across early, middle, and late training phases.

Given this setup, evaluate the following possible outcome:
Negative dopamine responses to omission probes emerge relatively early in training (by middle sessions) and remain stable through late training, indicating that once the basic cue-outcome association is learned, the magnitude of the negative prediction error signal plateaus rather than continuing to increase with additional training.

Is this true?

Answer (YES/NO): NO